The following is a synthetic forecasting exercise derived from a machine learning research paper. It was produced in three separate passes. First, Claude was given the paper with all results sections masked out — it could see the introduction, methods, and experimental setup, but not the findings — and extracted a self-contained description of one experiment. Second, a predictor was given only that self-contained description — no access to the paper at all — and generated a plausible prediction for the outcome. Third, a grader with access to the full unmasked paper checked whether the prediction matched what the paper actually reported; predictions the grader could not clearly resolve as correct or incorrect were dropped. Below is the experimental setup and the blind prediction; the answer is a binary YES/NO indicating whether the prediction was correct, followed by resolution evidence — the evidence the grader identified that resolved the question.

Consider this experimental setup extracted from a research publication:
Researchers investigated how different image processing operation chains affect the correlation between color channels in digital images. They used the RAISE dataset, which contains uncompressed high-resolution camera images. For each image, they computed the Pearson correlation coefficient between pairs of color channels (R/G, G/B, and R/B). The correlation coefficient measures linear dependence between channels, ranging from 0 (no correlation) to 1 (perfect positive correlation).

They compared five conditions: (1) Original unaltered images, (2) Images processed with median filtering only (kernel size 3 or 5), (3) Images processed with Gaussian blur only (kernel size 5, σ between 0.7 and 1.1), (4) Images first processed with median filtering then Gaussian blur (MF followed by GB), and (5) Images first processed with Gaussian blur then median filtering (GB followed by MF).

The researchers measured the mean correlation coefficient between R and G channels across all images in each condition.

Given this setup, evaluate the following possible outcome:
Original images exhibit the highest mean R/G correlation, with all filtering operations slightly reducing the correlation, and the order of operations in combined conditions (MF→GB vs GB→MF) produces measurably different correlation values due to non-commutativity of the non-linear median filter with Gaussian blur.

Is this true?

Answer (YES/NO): YES